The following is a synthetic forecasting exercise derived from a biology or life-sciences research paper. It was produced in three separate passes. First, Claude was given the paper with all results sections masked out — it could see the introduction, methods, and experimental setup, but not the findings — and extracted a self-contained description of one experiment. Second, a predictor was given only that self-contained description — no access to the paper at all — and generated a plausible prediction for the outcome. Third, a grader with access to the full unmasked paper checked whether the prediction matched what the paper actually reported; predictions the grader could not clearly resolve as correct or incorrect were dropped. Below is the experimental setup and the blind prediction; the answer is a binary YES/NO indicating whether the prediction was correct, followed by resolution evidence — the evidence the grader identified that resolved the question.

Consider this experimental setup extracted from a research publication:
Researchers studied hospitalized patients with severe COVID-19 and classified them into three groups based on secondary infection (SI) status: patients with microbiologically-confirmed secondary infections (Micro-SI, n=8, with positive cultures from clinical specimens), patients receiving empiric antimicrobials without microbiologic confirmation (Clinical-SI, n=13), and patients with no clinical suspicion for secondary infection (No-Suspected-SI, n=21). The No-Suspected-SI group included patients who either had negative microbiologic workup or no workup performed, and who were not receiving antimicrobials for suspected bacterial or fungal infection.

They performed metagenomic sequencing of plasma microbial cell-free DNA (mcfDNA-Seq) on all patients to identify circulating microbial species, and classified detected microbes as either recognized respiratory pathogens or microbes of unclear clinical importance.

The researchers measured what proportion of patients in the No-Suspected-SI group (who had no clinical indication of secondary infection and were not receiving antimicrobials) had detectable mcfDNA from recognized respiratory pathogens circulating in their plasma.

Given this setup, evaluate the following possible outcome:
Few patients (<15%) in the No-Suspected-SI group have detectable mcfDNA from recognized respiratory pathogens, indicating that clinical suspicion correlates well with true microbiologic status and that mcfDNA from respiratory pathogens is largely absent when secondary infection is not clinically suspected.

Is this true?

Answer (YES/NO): NO